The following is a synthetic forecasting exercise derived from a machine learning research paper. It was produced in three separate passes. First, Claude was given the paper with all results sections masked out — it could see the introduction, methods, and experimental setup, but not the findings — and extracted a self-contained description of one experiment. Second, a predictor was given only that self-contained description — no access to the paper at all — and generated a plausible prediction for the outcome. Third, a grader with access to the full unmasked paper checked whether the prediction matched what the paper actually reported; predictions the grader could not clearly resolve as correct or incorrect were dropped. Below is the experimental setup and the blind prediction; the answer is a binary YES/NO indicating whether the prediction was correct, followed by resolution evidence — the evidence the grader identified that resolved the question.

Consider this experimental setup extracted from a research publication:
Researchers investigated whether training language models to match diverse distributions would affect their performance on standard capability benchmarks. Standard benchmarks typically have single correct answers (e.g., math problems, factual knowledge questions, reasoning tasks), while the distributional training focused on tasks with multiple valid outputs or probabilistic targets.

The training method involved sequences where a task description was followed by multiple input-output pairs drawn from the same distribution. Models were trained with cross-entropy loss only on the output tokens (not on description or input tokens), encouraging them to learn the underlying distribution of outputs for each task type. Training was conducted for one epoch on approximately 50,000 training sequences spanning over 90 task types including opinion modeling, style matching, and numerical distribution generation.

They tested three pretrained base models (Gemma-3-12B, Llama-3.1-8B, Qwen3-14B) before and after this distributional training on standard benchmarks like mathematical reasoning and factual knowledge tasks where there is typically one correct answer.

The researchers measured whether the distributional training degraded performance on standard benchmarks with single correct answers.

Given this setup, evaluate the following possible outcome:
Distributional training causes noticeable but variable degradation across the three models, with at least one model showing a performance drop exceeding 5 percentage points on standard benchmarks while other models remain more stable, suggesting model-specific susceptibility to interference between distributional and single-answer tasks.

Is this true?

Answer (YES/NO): NO